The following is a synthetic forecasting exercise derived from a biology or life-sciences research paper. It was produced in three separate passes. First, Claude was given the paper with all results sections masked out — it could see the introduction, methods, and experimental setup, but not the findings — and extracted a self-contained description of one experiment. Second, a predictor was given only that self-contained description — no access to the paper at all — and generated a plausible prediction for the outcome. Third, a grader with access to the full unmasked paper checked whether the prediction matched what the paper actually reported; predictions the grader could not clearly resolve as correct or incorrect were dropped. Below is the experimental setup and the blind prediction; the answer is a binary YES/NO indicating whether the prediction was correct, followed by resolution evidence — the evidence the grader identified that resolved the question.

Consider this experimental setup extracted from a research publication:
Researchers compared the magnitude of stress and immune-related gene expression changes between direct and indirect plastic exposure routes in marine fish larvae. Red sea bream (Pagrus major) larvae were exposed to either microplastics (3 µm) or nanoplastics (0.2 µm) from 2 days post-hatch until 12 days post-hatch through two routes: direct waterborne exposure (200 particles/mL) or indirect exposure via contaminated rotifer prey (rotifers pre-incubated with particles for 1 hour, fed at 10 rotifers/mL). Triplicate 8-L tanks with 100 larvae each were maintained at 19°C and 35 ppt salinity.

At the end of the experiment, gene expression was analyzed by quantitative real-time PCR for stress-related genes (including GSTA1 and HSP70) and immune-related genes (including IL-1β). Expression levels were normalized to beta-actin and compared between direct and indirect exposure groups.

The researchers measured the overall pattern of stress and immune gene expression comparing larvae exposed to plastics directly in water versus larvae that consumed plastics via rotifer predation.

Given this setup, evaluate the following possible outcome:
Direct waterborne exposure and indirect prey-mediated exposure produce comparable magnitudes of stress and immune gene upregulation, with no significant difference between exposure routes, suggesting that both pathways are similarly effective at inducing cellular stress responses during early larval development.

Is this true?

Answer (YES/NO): NO